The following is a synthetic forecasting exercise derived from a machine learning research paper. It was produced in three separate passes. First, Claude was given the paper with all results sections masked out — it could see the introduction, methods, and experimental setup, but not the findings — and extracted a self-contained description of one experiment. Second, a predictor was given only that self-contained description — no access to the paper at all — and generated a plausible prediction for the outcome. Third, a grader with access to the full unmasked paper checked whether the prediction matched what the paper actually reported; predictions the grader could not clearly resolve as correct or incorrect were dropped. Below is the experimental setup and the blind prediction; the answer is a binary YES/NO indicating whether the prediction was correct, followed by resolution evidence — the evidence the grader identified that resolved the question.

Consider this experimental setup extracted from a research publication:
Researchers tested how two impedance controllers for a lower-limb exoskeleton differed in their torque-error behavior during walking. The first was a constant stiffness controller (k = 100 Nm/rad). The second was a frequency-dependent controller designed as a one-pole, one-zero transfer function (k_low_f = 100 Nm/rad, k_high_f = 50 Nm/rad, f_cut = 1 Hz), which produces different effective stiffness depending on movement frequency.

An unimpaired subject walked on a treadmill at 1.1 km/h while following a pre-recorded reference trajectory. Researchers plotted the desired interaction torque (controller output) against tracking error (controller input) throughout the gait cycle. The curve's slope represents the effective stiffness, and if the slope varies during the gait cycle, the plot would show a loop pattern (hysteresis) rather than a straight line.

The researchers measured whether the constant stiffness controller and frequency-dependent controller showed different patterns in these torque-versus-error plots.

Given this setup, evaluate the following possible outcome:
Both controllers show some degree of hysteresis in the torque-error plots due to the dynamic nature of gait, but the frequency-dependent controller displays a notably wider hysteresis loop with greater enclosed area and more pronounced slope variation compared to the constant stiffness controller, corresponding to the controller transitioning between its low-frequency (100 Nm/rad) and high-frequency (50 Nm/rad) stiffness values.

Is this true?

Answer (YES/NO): NO